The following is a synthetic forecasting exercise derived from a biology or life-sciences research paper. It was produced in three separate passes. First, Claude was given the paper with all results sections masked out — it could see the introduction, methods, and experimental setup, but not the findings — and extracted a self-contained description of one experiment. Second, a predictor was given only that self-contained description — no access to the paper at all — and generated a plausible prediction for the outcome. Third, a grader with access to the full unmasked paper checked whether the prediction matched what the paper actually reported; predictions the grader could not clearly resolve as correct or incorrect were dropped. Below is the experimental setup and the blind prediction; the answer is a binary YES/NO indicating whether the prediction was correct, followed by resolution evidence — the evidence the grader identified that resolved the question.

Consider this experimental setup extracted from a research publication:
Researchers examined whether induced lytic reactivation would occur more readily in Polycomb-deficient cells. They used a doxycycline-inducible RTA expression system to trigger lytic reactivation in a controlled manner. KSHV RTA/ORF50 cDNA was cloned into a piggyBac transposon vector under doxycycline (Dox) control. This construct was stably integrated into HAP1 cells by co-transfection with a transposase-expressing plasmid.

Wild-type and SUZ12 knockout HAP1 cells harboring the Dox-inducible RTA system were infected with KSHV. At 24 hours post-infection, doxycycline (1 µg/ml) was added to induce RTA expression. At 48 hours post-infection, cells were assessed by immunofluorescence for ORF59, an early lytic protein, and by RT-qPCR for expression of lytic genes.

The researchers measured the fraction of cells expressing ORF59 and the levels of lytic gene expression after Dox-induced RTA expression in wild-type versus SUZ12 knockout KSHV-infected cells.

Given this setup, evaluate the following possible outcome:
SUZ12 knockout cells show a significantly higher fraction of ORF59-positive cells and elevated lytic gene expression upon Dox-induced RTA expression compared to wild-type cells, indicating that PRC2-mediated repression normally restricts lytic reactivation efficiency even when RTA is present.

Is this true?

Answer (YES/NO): NO